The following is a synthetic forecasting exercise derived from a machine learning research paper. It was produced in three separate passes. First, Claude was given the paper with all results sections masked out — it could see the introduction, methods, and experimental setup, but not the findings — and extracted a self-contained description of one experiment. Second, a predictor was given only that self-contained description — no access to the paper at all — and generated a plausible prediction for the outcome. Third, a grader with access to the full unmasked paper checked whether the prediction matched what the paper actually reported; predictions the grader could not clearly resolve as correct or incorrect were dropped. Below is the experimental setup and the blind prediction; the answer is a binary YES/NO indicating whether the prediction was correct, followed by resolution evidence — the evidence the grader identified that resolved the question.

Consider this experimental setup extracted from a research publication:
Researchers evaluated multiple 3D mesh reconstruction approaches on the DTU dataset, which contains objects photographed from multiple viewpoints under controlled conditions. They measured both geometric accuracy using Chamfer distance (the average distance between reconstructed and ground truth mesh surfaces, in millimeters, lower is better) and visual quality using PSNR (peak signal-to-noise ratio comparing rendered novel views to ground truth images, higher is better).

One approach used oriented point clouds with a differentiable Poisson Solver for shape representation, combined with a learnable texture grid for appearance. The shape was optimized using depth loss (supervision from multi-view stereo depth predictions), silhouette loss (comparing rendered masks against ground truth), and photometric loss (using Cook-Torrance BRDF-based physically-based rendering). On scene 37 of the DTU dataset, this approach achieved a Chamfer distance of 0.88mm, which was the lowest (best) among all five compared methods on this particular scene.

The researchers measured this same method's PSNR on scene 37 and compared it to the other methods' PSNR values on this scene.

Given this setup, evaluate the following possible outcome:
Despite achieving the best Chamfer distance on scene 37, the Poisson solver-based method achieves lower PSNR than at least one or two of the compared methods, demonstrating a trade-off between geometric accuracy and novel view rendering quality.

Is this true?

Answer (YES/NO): YES